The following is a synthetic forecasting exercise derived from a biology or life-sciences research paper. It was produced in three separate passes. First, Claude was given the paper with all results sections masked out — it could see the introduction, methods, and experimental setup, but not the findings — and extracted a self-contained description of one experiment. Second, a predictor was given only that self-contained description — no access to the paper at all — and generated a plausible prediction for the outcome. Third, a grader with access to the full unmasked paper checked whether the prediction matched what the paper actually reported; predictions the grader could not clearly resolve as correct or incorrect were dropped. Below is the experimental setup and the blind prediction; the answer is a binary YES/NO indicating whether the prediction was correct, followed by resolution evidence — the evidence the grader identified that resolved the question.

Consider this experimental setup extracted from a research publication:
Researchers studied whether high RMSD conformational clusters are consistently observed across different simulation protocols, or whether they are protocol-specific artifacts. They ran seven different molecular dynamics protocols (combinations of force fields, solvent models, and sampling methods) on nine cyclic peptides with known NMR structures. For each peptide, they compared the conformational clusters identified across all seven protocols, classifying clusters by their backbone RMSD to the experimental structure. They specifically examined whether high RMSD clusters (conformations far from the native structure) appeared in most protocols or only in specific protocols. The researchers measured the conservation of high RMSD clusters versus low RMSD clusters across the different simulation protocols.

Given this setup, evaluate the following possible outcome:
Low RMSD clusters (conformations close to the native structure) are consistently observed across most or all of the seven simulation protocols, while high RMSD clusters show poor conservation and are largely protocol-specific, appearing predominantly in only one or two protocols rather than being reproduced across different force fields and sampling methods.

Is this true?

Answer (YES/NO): YES